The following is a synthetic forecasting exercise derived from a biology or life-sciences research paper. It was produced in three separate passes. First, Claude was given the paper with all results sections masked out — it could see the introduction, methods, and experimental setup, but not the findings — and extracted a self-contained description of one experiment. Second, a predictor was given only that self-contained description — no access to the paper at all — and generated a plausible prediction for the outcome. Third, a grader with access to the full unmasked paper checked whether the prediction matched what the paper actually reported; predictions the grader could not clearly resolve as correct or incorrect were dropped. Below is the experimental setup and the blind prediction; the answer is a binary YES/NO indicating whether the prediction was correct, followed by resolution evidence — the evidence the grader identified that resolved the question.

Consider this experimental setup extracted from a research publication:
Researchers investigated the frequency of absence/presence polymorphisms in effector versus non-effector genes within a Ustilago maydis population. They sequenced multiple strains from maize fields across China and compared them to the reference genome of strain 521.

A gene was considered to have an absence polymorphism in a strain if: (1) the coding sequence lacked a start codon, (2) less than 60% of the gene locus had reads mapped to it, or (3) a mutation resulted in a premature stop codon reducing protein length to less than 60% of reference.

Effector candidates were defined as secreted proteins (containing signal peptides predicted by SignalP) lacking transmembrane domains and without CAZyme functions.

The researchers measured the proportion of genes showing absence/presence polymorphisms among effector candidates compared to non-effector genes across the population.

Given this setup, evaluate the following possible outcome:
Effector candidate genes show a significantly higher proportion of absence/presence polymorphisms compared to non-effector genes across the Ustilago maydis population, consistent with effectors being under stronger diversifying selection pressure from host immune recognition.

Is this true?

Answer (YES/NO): NO